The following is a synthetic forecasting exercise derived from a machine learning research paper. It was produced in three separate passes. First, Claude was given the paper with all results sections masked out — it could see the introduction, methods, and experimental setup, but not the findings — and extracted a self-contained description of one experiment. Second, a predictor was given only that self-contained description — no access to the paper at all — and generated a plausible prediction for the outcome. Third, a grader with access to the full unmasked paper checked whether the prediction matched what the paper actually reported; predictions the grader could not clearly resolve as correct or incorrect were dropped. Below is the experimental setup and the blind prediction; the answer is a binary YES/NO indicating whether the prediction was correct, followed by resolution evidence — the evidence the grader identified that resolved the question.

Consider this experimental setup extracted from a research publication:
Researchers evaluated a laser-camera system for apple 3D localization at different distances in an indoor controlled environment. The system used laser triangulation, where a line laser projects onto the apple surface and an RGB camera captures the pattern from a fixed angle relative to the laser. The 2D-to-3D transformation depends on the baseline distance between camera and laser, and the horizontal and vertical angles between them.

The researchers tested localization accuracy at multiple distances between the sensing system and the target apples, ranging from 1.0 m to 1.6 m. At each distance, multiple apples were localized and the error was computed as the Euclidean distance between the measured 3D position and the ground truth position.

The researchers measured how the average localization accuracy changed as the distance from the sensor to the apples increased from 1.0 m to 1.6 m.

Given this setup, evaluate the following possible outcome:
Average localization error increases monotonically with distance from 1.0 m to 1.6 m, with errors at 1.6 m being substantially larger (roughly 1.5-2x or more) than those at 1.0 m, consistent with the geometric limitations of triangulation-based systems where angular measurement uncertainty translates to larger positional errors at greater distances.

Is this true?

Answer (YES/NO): YES